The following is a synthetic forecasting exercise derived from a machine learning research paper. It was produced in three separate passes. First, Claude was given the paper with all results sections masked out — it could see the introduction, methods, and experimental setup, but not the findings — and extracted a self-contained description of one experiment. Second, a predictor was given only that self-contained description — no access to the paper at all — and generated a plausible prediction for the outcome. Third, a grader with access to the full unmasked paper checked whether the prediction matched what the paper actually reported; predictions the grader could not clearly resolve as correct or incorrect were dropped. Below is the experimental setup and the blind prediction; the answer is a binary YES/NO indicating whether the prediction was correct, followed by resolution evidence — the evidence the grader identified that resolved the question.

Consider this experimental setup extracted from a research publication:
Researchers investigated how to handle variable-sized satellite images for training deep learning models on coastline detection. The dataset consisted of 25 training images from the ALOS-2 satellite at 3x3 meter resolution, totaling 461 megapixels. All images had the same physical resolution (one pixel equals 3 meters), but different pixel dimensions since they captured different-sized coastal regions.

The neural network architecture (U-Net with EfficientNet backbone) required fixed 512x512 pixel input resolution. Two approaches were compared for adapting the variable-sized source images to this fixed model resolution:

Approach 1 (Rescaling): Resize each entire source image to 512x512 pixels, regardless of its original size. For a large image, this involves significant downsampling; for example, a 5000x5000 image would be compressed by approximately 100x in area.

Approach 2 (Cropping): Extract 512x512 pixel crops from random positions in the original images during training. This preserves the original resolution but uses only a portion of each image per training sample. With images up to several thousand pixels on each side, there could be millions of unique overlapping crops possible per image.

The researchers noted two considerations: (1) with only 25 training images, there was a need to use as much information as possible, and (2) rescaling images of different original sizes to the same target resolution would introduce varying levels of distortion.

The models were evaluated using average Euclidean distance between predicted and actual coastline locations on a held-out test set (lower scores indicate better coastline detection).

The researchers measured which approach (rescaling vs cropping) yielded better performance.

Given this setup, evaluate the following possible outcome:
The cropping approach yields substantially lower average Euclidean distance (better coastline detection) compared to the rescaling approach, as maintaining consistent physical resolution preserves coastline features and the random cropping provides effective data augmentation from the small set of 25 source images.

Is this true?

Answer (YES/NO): YES